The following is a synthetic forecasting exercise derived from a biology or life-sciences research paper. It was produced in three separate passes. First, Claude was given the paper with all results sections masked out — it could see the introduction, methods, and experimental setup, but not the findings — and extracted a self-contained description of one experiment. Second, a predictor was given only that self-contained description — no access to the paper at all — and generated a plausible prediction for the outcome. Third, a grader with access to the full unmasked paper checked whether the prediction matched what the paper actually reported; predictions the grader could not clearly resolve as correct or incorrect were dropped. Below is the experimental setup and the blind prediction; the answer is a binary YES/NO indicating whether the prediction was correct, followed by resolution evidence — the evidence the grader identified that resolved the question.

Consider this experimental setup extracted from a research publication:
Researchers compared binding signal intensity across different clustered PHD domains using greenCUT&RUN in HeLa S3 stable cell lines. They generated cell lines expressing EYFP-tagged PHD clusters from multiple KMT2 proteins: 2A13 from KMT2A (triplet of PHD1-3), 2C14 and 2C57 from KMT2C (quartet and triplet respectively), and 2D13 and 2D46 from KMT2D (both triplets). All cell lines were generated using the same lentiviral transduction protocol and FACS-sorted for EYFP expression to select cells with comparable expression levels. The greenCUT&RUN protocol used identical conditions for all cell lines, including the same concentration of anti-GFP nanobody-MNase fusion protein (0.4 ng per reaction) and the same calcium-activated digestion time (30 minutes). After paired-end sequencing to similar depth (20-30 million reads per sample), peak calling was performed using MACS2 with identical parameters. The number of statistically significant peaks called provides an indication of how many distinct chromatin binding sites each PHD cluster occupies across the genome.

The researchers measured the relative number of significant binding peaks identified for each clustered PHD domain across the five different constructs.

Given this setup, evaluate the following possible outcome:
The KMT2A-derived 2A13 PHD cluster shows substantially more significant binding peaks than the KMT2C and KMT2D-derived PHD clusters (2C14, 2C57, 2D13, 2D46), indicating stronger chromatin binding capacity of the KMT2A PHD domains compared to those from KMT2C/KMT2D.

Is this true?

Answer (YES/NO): NO